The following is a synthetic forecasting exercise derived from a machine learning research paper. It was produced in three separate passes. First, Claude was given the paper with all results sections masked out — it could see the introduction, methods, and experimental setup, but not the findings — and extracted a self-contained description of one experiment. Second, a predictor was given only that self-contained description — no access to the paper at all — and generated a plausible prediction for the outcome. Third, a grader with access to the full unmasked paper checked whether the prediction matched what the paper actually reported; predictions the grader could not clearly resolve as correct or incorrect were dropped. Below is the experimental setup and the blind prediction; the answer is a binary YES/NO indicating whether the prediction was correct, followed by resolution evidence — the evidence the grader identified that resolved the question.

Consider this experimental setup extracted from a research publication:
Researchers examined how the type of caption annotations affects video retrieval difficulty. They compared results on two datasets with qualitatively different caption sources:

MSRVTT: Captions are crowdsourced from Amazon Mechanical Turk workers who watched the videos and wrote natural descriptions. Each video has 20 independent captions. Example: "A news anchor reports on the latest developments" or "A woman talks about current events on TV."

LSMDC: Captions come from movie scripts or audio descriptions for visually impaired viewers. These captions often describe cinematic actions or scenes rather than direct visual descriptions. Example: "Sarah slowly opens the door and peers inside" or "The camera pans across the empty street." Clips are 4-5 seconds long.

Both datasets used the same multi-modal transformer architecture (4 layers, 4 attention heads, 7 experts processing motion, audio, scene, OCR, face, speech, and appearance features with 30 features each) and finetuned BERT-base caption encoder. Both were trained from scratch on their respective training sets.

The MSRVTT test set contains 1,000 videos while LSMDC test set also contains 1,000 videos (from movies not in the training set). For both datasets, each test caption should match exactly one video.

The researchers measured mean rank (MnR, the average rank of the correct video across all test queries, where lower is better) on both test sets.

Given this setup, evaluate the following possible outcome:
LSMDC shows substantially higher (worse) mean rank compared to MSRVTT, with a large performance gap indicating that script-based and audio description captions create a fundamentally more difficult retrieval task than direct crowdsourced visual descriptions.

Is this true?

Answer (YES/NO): YES